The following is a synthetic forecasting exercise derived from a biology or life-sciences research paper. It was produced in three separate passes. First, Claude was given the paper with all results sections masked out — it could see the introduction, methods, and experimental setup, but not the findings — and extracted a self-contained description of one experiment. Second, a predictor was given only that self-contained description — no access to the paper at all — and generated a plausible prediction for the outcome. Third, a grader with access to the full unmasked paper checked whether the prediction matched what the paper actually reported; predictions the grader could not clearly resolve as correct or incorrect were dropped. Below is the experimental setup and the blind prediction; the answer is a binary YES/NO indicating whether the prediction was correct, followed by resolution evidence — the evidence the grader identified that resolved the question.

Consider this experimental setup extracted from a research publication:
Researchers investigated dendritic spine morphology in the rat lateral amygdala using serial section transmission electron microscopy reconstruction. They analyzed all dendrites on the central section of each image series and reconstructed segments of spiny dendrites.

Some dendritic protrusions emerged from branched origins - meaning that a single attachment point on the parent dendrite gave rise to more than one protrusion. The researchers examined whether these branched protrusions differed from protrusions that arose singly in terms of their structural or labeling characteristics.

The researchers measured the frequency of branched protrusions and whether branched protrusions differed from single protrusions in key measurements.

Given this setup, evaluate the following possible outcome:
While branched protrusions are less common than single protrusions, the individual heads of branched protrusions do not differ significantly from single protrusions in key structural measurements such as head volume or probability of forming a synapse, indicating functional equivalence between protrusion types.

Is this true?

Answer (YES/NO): YES